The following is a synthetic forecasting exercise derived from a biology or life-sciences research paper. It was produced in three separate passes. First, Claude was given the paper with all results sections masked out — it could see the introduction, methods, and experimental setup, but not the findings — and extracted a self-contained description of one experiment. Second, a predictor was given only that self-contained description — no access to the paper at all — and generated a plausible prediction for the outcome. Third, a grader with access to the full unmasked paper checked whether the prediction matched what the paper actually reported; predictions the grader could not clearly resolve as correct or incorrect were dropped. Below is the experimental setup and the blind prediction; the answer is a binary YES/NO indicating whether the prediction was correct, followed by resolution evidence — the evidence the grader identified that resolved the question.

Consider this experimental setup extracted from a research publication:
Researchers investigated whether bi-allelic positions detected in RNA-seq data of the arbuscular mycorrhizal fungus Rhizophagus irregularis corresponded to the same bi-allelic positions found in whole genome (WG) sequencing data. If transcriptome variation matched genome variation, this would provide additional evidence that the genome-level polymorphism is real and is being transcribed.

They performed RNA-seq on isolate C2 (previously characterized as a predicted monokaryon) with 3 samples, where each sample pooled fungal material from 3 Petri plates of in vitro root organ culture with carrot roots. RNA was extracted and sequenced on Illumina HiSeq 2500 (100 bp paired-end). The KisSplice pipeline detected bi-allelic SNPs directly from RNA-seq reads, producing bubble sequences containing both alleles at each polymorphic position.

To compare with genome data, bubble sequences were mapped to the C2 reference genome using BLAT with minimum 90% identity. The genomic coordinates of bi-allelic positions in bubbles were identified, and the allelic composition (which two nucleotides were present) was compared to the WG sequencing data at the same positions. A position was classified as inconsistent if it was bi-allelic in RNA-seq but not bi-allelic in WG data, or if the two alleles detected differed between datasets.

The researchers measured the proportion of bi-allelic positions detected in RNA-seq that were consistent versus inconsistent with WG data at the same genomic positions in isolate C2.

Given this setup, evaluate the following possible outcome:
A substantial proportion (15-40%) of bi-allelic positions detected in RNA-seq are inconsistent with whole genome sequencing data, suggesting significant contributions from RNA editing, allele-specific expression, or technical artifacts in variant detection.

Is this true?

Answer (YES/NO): NO